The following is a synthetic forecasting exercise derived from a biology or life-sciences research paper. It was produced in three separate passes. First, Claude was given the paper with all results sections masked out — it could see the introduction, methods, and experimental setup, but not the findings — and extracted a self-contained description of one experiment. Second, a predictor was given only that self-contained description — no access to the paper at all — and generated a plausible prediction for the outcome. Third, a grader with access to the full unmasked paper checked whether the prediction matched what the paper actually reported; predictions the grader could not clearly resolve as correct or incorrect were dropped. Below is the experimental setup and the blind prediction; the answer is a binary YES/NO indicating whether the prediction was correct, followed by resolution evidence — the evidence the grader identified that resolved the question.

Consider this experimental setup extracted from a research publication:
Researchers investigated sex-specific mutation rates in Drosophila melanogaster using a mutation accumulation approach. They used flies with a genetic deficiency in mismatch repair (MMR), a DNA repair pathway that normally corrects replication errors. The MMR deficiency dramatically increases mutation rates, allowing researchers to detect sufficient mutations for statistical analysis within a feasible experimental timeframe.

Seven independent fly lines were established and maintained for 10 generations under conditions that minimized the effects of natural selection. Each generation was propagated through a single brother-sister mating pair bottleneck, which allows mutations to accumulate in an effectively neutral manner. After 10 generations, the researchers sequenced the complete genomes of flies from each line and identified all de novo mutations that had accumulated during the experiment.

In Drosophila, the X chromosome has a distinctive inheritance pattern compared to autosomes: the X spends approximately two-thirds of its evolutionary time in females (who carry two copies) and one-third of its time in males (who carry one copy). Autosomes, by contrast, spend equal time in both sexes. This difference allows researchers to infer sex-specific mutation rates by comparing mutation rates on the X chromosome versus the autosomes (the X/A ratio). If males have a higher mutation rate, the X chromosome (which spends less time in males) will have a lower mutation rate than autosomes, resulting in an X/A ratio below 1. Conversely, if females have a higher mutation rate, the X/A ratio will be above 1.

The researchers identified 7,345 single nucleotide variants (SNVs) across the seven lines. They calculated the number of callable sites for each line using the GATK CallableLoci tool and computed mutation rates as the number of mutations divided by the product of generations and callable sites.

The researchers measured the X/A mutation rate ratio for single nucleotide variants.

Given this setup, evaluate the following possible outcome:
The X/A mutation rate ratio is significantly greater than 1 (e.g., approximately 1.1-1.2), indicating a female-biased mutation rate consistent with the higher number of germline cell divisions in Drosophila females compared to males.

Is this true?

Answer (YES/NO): NO